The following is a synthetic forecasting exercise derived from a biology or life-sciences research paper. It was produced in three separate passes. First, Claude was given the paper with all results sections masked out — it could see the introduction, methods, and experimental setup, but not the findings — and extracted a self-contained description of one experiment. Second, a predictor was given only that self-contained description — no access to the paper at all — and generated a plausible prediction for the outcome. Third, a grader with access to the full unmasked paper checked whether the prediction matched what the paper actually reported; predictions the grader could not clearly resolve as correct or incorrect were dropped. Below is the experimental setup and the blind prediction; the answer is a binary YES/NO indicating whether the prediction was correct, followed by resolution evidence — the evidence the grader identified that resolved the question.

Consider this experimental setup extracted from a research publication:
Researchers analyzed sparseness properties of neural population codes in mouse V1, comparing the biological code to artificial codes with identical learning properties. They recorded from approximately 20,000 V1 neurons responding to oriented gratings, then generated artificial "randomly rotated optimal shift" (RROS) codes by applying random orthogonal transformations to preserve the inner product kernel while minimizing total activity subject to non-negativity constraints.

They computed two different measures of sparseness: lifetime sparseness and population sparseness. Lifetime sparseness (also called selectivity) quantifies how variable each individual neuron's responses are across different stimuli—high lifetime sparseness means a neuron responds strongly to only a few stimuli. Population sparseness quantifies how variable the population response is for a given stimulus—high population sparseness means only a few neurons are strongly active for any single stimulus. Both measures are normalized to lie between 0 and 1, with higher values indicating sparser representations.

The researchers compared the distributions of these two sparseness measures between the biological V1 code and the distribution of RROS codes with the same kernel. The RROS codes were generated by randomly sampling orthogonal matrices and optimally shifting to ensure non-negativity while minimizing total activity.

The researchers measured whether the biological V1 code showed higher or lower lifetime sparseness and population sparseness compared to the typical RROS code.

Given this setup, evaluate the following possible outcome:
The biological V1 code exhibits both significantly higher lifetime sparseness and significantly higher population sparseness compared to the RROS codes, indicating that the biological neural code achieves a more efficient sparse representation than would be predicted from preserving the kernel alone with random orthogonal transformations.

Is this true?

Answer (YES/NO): YES